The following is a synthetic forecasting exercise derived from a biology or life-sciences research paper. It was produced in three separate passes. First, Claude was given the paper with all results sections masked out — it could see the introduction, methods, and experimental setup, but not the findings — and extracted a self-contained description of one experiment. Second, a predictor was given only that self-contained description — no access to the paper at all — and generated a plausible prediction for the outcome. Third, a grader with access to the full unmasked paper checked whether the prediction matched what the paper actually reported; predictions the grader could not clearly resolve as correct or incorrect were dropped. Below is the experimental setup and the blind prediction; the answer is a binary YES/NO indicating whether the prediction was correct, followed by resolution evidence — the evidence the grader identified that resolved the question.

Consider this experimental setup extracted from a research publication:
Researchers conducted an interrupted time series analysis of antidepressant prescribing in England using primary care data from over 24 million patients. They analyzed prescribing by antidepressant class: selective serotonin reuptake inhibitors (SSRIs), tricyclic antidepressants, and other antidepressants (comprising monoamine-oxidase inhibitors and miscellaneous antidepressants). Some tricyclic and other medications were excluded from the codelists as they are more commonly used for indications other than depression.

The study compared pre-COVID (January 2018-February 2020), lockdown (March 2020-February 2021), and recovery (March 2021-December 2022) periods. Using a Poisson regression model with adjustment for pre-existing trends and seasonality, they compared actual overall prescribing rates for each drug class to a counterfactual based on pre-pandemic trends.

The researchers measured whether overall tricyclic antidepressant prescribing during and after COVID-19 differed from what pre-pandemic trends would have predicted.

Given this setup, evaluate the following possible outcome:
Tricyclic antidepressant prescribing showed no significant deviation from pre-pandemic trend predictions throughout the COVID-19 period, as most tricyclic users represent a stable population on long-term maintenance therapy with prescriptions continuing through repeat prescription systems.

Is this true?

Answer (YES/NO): NO